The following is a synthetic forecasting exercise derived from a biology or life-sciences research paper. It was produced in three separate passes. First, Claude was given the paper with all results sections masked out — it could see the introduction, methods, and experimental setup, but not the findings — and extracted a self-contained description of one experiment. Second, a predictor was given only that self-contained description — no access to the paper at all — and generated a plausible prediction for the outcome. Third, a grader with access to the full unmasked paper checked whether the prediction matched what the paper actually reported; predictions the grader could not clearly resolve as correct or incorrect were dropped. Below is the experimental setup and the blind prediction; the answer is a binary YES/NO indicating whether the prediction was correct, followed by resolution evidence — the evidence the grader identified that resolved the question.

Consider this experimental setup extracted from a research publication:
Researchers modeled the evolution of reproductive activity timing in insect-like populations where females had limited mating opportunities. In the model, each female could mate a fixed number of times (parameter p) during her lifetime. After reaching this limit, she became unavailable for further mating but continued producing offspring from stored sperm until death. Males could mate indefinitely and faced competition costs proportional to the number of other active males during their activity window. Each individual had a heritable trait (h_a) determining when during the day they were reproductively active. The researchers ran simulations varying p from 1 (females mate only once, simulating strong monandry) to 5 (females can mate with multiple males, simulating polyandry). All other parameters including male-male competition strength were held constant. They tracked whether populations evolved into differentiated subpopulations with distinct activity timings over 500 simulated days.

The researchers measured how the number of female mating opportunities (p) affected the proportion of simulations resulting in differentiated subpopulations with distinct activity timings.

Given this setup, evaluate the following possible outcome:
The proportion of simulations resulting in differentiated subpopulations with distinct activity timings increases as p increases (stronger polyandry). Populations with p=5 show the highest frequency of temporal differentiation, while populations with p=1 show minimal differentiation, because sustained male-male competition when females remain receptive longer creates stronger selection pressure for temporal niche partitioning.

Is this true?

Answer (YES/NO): NO